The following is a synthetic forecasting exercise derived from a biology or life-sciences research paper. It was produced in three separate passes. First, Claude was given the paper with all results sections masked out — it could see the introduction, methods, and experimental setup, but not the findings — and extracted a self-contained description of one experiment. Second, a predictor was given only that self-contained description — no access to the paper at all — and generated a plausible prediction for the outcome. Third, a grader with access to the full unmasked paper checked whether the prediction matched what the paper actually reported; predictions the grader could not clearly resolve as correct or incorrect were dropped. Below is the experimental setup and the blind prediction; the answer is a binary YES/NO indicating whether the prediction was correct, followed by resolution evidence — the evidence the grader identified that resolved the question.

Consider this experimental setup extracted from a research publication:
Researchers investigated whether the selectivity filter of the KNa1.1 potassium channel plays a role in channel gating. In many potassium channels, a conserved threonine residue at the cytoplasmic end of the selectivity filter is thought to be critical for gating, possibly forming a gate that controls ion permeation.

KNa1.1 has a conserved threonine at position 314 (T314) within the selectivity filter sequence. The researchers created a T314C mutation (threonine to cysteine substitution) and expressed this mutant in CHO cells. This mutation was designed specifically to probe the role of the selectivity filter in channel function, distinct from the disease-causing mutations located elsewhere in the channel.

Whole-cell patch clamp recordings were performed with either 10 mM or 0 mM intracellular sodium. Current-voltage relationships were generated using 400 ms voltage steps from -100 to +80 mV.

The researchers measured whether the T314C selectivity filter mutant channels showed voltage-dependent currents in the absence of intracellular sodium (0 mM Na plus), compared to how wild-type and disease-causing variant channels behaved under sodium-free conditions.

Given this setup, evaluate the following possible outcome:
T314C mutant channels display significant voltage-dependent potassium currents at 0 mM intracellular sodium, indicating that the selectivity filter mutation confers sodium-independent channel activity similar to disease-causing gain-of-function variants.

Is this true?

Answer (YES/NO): NO